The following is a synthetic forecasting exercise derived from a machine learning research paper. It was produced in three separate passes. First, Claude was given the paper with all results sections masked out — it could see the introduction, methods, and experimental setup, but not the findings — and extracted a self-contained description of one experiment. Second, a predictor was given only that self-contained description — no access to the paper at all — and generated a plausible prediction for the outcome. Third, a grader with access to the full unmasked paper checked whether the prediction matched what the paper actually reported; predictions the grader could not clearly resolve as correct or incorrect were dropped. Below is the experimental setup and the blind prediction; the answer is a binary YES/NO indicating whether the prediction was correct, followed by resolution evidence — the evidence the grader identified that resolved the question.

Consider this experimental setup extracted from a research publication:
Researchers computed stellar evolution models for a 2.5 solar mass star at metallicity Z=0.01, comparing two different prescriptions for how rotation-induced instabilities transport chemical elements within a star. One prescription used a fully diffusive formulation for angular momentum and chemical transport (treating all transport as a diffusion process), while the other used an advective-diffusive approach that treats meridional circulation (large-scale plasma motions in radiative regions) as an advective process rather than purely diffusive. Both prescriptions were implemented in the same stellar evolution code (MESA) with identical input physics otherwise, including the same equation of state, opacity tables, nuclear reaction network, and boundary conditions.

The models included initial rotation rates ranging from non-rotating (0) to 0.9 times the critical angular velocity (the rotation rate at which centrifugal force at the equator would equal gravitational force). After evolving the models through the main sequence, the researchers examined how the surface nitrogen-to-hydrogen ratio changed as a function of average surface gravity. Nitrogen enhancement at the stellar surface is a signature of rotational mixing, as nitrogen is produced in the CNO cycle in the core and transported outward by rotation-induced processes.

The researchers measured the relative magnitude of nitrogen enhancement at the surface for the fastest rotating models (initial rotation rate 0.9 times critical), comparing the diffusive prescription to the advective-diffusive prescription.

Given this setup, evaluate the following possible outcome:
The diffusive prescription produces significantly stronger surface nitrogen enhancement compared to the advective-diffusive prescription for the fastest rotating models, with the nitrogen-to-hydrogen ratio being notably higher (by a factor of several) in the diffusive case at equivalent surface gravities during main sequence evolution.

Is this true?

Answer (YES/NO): NO